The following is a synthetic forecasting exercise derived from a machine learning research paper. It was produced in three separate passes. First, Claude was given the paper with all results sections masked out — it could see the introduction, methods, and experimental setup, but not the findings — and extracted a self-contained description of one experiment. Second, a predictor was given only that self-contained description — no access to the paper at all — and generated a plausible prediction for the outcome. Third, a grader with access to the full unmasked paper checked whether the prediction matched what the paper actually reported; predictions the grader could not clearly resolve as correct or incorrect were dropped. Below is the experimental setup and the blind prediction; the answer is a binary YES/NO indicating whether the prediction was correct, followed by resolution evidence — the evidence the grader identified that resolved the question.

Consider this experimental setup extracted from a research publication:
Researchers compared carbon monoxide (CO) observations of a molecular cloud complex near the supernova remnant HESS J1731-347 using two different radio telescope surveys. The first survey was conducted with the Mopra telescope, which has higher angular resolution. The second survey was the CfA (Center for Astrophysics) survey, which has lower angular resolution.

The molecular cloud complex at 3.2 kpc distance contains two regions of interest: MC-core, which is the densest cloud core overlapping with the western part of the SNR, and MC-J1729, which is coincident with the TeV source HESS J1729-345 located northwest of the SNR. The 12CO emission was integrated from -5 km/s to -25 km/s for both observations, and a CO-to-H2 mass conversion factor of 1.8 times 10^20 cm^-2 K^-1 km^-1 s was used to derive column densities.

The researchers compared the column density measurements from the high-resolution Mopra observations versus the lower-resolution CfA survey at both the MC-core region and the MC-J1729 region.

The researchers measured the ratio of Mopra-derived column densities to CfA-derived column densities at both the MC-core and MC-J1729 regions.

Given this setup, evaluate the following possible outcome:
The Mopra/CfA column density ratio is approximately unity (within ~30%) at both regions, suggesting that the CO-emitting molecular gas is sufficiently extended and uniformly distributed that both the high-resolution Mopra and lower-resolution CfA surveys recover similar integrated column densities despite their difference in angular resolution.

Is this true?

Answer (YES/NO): NO